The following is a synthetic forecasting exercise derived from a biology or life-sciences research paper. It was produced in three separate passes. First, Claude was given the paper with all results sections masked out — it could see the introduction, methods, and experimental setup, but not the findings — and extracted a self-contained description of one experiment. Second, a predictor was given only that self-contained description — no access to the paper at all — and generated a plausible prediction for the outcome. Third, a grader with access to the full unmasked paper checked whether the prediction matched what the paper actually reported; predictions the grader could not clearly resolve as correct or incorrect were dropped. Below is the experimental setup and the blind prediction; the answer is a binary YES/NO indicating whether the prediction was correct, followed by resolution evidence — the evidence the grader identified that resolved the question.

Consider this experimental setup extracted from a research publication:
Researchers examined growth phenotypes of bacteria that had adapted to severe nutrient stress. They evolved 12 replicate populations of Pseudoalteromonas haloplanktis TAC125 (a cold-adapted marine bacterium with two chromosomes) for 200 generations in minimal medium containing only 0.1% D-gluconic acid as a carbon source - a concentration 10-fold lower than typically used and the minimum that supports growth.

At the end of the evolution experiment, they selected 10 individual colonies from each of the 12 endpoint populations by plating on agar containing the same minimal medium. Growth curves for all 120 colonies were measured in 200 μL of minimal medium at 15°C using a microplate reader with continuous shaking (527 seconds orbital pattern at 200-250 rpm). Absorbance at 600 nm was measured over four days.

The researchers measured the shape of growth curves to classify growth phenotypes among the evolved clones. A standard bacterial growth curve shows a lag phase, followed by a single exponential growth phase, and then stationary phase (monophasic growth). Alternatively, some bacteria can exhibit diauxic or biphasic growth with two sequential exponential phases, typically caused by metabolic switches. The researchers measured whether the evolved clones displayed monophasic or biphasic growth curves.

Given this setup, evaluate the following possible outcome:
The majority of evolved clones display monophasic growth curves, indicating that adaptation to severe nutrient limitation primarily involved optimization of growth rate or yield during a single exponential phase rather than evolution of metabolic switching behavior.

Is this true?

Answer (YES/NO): NO